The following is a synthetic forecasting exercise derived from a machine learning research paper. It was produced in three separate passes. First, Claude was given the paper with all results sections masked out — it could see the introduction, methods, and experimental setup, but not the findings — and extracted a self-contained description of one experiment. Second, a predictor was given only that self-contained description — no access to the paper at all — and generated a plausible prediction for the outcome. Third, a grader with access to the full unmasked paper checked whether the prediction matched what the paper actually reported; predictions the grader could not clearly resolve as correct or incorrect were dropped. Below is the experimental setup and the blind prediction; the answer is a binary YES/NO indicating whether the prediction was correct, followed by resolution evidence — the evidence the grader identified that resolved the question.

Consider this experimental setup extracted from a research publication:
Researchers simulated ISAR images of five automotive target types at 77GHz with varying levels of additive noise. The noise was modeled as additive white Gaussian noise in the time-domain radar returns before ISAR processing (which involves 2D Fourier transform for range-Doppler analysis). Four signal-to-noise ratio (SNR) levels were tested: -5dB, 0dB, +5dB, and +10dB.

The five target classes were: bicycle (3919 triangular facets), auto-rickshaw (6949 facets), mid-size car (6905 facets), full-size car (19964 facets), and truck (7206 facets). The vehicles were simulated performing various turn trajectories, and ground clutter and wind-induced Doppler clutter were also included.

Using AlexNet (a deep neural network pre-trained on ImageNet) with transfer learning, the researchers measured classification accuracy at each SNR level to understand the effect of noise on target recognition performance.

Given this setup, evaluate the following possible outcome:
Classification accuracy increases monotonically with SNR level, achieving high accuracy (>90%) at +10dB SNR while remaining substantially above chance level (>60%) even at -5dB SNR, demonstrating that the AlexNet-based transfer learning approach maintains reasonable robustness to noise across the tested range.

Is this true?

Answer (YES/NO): NO